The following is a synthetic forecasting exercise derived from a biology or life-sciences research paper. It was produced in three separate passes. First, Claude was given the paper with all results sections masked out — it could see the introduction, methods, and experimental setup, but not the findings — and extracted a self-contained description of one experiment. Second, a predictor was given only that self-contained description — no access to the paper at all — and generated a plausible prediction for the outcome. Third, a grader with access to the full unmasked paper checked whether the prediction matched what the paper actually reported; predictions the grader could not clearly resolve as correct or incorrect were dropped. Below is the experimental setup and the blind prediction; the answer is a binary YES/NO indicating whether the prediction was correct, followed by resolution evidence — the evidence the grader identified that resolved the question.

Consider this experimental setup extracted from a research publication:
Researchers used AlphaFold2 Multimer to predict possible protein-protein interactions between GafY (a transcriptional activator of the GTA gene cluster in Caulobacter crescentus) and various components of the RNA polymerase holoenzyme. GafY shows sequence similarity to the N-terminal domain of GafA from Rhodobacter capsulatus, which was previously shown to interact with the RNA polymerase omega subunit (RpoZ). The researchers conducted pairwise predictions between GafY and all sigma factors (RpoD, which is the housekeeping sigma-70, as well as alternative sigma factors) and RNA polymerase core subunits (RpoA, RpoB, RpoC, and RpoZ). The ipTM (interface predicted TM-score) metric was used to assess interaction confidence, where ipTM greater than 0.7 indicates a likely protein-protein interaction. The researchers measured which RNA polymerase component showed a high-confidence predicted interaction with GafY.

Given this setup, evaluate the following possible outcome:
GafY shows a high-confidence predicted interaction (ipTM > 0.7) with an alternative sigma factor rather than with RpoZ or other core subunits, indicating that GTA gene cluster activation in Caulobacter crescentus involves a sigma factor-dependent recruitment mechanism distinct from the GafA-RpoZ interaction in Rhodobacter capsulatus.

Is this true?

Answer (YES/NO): NO